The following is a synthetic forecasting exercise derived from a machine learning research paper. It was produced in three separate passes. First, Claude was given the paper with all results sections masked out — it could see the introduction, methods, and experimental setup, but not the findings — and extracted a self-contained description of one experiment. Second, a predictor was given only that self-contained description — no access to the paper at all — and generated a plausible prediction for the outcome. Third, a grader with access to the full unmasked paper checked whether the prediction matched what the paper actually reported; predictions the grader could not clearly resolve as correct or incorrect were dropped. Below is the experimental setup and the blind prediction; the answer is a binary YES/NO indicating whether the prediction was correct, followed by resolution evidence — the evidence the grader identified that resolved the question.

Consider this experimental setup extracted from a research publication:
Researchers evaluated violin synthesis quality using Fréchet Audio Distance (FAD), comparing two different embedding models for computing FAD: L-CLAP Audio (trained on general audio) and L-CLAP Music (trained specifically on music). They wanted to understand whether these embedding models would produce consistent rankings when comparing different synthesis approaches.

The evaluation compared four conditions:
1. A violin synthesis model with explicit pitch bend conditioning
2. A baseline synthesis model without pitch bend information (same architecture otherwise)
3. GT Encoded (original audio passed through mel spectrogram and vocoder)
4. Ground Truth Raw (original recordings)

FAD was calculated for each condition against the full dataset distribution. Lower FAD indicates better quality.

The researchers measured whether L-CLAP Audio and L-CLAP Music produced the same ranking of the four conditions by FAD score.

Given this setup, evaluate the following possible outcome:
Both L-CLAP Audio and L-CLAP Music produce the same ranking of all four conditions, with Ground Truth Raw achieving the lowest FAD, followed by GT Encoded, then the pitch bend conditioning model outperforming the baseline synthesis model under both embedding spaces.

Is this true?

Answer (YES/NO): YES